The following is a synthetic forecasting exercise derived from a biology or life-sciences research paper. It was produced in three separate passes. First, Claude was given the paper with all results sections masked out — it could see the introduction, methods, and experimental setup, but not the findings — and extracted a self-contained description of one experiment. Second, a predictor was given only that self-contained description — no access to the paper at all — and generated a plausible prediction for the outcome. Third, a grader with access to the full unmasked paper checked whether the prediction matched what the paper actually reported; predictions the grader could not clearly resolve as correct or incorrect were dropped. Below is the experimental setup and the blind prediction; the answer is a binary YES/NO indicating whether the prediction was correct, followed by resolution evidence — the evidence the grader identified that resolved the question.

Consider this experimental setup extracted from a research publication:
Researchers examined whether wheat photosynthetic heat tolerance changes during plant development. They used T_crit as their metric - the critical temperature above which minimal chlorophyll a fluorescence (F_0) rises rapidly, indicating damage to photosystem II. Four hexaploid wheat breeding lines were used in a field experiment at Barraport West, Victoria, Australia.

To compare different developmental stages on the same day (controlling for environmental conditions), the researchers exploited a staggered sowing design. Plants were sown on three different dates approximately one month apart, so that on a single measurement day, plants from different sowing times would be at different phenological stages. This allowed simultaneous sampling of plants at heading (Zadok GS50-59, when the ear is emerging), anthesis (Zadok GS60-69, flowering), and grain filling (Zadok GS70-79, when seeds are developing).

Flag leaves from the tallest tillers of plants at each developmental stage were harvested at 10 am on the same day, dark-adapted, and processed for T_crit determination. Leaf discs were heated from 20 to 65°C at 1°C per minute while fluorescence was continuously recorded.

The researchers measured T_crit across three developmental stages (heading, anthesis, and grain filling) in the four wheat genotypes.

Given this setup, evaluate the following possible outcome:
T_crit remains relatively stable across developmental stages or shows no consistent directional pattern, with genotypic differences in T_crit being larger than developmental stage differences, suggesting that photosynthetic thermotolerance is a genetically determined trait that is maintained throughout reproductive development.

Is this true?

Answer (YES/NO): NO